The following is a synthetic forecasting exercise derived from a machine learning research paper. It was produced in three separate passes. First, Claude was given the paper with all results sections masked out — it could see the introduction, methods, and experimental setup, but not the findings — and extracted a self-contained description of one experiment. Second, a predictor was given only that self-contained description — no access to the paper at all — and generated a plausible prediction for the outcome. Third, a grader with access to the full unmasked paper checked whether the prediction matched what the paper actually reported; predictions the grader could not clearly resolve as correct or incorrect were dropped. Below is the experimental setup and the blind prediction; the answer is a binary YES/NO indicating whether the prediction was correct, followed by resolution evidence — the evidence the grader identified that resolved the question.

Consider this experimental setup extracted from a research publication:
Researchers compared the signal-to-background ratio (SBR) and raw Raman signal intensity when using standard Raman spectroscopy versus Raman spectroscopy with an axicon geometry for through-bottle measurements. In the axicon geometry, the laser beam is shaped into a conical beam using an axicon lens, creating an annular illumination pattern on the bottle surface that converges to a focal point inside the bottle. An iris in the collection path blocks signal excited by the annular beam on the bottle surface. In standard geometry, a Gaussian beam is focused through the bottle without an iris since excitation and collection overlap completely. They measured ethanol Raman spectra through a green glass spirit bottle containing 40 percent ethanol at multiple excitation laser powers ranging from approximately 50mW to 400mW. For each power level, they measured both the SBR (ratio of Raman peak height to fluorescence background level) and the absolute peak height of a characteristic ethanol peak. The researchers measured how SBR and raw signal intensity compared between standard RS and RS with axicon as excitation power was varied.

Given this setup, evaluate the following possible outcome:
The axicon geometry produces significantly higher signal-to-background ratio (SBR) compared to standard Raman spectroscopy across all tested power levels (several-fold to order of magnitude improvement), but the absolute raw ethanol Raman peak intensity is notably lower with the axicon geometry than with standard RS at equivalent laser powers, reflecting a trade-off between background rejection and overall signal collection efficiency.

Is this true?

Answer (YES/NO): YES